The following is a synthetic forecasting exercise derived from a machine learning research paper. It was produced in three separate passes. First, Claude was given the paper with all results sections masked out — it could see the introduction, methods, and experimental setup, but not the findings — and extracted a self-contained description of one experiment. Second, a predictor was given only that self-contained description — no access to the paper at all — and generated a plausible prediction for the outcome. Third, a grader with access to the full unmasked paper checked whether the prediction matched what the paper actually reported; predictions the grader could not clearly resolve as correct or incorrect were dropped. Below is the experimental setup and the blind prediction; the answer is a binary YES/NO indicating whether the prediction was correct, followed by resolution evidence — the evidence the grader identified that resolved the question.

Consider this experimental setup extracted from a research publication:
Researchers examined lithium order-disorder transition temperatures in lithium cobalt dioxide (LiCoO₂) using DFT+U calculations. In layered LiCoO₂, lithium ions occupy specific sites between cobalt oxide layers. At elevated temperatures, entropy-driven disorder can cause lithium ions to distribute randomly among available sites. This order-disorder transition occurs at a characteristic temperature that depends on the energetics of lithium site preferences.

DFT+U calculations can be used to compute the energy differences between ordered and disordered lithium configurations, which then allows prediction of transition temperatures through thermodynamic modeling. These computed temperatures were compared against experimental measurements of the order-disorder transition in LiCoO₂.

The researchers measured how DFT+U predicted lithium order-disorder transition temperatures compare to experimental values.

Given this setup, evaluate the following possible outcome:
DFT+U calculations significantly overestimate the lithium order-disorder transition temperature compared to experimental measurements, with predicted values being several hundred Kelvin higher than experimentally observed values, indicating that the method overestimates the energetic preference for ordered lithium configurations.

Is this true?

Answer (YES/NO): NO